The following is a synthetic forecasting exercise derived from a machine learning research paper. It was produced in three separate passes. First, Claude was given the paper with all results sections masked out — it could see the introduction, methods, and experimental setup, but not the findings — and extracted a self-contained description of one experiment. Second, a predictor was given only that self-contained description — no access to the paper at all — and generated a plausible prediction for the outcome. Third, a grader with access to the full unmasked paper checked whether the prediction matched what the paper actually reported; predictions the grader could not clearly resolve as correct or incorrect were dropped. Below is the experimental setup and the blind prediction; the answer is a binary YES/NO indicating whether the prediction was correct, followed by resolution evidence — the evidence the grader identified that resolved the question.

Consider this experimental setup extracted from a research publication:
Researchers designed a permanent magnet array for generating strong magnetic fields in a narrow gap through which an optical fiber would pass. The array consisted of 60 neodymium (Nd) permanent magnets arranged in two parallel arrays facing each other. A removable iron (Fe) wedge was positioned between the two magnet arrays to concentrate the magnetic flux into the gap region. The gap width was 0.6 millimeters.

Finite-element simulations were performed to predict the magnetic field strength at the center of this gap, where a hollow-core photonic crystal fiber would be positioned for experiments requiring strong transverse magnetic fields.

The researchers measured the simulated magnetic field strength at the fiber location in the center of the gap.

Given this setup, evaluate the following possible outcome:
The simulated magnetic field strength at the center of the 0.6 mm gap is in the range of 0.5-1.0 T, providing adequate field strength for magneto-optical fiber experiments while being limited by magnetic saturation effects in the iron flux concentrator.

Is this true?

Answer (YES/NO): NO